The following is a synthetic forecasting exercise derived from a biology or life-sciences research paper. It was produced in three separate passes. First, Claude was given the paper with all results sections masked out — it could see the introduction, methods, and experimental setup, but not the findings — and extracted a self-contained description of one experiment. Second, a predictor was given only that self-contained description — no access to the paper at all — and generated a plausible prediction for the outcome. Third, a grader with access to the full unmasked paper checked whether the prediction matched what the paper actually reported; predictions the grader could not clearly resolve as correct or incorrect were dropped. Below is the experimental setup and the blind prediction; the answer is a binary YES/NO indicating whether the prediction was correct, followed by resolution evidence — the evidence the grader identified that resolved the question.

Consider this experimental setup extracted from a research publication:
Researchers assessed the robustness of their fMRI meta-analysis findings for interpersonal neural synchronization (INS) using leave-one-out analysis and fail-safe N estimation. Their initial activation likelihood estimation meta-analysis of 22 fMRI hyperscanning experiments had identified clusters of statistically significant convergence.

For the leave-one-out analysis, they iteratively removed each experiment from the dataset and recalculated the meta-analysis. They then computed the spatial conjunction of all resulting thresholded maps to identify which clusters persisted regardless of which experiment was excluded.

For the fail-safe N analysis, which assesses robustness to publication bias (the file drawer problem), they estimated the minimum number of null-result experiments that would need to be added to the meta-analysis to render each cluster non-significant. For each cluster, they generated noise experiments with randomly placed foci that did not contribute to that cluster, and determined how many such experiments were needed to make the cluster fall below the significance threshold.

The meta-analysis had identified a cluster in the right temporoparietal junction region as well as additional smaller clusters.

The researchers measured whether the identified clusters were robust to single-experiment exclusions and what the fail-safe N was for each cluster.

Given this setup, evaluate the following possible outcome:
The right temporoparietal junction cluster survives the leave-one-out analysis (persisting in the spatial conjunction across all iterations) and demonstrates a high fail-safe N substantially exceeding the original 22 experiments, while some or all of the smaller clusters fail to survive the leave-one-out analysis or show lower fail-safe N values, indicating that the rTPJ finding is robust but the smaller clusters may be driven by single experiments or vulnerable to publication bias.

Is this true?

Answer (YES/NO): YES